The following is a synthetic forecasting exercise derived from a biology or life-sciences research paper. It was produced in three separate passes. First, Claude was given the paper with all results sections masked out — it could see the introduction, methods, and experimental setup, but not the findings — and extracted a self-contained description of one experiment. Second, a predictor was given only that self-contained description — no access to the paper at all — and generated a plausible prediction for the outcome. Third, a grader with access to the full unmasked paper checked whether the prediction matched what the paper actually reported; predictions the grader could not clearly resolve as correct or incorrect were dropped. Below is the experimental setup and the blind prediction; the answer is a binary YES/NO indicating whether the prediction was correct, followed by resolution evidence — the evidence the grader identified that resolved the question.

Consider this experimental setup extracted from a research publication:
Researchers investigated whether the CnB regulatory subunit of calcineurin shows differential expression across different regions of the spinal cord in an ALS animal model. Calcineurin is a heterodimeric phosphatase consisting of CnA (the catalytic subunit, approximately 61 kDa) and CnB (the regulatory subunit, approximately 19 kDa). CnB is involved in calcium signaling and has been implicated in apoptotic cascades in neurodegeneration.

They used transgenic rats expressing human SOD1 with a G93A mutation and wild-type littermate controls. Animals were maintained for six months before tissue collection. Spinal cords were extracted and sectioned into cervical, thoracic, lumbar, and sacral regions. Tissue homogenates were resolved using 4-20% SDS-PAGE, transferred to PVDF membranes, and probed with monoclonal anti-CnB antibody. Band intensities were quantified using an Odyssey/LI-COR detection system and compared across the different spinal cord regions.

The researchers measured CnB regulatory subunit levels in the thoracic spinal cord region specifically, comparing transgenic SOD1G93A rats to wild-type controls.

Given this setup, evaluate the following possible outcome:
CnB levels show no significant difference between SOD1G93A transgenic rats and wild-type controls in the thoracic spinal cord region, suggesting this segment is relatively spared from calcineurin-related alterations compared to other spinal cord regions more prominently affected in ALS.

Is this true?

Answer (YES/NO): YES